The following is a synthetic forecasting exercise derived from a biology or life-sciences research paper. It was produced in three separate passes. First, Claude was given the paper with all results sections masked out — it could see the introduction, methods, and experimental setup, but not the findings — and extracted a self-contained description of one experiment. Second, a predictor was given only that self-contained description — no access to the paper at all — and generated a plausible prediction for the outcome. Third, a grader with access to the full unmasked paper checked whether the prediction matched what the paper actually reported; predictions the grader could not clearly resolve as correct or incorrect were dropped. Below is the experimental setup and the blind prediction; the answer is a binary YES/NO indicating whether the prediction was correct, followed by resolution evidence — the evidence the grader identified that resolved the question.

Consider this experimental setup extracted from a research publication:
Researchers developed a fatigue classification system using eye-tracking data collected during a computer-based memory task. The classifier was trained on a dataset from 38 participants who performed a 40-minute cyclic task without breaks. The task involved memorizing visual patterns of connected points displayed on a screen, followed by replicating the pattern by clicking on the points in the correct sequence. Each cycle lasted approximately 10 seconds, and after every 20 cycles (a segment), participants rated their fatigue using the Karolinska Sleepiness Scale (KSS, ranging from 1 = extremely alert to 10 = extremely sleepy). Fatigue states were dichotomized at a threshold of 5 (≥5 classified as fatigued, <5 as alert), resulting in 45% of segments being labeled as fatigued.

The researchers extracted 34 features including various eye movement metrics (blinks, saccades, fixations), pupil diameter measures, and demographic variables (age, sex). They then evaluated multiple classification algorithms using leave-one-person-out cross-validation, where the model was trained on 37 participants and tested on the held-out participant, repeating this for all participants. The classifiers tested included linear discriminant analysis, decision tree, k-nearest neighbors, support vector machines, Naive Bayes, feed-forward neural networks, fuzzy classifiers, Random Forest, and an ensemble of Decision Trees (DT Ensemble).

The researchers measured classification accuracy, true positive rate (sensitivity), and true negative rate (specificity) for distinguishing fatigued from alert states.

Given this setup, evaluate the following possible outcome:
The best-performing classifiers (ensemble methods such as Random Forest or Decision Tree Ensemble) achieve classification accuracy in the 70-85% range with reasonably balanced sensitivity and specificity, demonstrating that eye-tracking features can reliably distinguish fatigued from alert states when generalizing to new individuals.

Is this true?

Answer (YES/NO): NO